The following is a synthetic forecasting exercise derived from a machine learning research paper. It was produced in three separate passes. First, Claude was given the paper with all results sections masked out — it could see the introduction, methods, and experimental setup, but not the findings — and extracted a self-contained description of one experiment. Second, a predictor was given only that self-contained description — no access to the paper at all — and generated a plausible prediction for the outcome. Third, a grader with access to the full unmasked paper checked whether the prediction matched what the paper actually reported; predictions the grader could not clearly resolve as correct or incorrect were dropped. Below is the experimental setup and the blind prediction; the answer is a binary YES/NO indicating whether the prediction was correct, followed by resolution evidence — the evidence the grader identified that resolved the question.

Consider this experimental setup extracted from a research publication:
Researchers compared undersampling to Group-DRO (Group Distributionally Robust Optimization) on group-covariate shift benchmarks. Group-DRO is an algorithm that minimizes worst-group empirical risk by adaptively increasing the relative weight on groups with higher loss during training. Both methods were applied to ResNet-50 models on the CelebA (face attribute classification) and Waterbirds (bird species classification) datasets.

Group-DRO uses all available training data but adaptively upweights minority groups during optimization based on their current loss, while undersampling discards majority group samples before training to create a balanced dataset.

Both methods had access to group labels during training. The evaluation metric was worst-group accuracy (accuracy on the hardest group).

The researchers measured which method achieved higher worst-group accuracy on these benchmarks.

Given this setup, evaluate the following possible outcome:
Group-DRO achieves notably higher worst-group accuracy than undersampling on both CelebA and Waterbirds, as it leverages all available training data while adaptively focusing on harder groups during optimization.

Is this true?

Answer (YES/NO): NO